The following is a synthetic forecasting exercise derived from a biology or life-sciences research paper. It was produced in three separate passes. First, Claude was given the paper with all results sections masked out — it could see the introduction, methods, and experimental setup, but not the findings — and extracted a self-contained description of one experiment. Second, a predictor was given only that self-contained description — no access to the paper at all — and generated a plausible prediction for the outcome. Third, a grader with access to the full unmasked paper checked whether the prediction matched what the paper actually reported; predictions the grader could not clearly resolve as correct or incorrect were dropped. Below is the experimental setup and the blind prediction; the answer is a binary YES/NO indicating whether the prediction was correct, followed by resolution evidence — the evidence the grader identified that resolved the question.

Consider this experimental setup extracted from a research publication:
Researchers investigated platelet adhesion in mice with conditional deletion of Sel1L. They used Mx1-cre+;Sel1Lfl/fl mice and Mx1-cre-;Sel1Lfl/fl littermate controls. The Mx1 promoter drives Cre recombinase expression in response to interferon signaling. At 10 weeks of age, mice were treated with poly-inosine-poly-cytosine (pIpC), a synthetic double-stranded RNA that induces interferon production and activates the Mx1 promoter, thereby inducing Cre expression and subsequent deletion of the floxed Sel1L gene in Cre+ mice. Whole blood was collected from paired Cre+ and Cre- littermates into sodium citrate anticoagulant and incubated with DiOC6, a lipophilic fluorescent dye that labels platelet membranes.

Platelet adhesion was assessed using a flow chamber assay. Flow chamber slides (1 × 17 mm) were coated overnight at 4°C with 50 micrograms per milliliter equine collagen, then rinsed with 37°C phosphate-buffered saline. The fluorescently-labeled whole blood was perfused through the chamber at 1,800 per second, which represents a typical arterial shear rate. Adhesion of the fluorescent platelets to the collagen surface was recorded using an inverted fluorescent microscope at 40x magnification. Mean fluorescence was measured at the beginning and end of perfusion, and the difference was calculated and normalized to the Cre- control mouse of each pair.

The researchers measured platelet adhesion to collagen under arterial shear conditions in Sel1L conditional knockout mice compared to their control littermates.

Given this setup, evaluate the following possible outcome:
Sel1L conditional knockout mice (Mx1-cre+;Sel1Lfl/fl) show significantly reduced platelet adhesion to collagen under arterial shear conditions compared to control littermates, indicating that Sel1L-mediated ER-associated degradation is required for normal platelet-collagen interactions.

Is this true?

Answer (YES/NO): YES